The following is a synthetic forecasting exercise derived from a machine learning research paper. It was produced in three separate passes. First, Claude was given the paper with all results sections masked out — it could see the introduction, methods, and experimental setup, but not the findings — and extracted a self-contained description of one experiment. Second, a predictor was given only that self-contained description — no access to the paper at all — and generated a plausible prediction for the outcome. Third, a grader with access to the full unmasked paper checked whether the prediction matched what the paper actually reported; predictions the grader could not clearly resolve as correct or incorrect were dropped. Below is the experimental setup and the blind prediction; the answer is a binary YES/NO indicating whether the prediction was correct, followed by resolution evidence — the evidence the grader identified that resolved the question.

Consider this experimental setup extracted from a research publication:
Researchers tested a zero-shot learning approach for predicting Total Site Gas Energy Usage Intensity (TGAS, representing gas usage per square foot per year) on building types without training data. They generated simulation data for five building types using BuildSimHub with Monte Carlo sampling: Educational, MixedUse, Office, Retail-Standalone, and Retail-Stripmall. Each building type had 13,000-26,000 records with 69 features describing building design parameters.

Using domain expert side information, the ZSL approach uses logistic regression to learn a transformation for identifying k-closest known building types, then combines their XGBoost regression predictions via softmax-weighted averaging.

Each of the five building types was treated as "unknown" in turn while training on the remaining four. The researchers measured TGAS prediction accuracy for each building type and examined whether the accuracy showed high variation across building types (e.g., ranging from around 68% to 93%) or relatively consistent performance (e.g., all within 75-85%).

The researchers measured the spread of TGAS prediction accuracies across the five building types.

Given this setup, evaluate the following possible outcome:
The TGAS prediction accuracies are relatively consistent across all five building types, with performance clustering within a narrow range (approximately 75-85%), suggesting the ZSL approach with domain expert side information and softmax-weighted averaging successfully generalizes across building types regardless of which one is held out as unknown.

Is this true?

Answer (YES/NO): NO